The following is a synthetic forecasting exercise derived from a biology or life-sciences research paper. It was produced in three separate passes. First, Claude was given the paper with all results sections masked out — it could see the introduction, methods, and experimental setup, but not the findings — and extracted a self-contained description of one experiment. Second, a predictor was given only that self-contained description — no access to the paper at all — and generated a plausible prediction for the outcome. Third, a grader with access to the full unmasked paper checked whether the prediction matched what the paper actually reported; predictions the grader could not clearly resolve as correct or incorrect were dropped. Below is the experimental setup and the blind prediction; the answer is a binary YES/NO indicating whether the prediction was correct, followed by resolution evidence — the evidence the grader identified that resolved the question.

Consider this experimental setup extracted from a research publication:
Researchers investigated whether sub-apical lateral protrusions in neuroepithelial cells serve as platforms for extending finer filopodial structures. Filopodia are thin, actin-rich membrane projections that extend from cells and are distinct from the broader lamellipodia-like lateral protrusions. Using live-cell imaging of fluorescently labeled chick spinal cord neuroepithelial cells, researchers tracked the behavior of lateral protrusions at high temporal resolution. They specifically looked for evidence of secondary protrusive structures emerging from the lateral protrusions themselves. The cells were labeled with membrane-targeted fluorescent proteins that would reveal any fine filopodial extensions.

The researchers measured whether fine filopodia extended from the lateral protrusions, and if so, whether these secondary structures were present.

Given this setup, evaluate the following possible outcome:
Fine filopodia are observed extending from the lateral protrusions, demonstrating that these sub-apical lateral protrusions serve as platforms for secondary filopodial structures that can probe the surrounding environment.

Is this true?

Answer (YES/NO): YES